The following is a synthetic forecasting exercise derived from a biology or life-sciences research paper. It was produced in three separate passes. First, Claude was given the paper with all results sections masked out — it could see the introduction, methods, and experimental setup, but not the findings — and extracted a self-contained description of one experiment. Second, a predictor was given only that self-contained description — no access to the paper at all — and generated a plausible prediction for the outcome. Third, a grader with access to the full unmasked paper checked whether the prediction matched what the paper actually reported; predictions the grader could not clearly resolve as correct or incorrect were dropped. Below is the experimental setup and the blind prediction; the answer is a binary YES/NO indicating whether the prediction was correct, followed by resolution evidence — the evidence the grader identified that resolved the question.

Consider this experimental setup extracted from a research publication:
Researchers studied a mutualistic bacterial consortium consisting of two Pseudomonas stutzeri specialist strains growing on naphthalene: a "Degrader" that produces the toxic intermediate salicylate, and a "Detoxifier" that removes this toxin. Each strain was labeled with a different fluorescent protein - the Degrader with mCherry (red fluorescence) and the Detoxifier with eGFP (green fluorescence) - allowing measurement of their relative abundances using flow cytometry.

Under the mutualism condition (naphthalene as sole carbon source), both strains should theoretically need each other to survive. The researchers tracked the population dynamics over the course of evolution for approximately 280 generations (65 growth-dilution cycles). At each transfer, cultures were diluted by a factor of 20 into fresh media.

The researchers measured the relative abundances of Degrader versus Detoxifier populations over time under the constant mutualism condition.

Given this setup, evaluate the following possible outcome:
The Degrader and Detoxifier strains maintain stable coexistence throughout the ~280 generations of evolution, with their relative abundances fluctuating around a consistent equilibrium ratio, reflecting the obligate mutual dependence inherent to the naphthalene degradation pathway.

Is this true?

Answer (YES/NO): NO